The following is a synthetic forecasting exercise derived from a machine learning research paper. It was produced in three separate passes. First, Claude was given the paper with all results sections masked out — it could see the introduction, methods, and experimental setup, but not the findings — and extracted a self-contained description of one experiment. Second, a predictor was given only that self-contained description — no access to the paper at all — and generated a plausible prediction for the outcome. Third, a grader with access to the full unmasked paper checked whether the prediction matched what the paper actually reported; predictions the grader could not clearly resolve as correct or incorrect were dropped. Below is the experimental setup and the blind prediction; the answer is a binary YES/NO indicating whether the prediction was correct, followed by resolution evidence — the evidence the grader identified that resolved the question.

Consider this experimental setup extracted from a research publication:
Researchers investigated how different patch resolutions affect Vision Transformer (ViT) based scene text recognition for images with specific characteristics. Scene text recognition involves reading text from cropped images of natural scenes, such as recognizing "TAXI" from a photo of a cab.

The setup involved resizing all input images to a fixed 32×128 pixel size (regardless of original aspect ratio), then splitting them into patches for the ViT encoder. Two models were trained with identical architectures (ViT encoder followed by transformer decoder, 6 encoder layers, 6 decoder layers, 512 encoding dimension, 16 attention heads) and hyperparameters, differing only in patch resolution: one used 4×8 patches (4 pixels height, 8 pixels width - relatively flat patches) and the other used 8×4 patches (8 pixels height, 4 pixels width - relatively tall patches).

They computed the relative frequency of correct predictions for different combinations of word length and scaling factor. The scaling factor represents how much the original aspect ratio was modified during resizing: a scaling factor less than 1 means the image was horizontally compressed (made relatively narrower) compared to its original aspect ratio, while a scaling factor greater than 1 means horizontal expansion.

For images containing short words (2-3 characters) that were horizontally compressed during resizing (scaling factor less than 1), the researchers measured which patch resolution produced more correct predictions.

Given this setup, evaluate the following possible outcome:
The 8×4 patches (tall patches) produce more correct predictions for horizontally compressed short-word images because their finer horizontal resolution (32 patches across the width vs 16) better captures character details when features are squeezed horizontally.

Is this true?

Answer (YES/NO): NO